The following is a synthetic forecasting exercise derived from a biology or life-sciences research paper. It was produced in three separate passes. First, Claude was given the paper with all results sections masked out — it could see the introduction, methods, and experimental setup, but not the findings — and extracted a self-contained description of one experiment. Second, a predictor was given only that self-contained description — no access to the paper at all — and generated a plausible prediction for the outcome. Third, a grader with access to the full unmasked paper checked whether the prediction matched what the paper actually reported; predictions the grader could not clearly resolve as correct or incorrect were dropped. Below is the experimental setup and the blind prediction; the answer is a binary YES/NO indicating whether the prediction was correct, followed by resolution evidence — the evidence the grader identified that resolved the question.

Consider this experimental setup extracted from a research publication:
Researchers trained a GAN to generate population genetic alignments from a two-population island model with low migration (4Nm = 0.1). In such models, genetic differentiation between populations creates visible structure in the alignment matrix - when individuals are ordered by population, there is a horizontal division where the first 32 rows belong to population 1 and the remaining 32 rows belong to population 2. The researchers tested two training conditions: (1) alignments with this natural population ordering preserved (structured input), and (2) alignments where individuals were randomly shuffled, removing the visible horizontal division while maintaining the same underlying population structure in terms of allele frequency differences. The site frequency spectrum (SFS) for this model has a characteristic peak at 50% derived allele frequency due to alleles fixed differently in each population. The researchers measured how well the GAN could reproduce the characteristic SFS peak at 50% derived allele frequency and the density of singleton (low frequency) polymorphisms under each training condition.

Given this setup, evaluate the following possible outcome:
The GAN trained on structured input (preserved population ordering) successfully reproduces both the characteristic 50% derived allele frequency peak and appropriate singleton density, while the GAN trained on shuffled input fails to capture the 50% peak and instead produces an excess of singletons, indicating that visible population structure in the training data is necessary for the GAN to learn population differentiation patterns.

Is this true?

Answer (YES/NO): NO